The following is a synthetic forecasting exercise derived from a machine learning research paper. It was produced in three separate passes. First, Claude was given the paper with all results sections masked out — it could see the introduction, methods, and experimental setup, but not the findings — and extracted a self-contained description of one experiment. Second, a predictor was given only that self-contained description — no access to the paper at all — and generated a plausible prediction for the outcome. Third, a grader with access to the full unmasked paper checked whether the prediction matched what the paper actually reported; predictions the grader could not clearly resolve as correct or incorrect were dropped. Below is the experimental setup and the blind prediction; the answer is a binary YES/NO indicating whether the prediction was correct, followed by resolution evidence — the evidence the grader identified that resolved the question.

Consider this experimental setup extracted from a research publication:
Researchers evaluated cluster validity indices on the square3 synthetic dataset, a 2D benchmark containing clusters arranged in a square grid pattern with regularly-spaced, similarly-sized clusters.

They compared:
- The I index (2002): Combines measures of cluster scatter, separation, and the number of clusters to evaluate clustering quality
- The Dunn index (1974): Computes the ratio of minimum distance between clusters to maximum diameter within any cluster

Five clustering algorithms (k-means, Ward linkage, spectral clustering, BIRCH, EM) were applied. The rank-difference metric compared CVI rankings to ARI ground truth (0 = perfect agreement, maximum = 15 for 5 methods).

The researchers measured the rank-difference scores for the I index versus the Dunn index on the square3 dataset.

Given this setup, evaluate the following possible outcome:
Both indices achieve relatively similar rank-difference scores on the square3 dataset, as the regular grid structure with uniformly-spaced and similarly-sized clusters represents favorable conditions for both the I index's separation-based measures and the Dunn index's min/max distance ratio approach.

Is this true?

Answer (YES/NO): NO